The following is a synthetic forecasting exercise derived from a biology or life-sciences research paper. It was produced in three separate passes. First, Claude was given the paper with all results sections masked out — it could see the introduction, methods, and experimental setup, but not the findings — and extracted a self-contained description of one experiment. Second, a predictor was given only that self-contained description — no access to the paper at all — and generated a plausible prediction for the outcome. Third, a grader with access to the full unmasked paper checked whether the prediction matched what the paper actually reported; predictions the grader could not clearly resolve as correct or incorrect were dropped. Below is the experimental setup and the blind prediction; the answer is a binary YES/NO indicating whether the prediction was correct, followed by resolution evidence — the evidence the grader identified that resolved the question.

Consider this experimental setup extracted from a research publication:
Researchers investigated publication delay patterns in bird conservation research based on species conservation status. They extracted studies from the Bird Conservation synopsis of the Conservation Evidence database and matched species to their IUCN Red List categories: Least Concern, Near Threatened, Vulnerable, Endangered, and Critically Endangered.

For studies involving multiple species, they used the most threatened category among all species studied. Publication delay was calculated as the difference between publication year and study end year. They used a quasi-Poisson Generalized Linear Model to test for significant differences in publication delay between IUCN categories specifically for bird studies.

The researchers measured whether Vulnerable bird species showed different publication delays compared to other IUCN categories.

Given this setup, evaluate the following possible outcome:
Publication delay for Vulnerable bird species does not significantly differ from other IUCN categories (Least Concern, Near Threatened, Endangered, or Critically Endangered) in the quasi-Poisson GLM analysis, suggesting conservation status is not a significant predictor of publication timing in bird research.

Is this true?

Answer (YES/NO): NO